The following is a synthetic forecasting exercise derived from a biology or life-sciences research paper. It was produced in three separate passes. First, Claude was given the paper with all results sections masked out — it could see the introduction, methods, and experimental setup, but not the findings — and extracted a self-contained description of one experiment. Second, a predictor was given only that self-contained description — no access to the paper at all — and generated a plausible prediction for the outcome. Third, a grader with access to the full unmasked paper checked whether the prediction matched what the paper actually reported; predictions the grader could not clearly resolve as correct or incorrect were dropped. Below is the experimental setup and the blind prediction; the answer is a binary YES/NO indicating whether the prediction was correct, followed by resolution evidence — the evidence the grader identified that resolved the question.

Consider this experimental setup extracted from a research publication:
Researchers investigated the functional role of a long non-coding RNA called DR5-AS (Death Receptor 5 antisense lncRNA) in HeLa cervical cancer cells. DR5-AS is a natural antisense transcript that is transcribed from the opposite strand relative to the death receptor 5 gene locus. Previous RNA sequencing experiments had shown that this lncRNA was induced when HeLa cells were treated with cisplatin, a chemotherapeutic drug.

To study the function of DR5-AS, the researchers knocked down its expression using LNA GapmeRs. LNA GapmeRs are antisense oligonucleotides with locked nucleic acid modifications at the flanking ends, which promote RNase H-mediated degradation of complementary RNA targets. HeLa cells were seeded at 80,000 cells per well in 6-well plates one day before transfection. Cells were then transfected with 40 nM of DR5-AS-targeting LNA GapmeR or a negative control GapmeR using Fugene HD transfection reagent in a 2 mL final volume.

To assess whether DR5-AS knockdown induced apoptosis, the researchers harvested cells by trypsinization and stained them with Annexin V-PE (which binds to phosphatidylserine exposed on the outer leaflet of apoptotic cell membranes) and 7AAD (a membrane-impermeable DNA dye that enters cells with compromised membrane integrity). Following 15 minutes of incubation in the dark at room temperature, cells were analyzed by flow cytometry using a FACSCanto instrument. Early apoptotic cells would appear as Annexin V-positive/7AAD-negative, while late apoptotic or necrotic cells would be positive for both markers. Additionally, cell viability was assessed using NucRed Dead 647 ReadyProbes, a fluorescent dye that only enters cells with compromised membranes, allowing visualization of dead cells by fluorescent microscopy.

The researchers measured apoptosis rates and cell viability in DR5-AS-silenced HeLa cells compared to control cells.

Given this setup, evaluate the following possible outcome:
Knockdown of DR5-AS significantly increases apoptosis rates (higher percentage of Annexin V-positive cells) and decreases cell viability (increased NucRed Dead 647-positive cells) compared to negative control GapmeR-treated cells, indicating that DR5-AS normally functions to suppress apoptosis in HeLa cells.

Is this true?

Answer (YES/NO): NO